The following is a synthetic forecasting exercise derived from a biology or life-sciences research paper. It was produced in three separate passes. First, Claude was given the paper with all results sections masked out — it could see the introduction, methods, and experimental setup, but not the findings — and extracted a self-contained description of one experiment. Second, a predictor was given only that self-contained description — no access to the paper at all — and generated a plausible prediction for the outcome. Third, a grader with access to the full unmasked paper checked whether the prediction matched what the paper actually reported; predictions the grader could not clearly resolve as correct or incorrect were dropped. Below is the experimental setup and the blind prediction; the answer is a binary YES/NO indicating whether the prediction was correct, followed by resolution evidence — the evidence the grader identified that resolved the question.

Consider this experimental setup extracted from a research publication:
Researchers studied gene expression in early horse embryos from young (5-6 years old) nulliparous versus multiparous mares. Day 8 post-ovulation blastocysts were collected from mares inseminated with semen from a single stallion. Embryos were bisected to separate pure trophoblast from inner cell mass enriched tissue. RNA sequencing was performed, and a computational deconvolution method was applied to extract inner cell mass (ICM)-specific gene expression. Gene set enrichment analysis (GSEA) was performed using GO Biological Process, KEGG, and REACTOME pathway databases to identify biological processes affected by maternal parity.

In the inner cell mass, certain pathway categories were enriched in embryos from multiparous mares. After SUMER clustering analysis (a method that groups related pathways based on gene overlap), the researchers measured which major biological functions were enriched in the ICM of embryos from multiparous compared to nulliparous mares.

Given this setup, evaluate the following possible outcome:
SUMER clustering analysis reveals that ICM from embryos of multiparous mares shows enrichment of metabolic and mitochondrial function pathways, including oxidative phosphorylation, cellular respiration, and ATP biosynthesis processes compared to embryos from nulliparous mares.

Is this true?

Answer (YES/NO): NO